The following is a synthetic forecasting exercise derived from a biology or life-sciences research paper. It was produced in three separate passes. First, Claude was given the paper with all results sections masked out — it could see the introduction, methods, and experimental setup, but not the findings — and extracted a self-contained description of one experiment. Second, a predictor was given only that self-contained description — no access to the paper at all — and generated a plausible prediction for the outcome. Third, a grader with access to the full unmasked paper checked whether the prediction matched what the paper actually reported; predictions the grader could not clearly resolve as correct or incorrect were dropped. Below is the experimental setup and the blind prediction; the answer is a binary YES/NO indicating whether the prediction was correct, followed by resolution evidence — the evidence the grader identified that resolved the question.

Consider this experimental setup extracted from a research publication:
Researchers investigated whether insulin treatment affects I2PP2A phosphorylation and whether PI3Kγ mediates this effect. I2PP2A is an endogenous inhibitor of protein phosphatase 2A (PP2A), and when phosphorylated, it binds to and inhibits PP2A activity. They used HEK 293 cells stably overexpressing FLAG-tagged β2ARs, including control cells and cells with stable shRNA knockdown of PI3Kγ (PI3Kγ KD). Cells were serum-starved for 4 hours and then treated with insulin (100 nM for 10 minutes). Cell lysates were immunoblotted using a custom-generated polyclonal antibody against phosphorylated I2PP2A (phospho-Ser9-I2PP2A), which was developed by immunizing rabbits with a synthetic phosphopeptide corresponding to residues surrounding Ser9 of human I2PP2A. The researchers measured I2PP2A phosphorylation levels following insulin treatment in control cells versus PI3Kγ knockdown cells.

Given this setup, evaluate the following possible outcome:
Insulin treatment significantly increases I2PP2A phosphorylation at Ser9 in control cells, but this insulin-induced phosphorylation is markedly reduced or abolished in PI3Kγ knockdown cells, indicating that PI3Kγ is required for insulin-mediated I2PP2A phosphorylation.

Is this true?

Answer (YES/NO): YES